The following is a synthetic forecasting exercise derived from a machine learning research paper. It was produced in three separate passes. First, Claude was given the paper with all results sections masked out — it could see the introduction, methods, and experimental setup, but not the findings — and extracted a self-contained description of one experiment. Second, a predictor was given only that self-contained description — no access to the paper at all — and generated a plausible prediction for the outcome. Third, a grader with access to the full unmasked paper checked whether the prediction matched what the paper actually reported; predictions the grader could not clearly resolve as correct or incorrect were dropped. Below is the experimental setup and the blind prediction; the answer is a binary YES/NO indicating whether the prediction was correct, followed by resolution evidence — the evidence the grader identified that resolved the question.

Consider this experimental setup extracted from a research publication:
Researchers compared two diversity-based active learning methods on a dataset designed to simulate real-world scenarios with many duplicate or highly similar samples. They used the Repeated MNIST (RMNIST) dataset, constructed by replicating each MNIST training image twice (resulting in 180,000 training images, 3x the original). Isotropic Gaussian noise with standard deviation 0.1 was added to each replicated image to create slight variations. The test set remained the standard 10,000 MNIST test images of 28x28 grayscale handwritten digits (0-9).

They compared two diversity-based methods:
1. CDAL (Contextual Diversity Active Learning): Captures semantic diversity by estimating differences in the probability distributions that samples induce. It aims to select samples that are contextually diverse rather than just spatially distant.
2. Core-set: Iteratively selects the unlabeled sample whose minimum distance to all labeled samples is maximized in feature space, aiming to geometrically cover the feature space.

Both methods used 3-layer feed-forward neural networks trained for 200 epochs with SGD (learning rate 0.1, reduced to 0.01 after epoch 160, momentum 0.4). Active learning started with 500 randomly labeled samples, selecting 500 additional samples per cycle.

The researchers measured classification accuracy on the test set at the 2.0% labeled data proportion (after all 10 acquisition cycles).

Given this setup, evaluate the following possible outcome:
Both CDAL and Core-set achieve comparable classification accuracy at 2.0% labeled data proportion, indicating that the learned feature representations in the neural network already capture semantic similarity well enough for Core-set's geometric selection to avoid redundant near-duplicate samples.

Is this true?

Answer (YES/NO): YES